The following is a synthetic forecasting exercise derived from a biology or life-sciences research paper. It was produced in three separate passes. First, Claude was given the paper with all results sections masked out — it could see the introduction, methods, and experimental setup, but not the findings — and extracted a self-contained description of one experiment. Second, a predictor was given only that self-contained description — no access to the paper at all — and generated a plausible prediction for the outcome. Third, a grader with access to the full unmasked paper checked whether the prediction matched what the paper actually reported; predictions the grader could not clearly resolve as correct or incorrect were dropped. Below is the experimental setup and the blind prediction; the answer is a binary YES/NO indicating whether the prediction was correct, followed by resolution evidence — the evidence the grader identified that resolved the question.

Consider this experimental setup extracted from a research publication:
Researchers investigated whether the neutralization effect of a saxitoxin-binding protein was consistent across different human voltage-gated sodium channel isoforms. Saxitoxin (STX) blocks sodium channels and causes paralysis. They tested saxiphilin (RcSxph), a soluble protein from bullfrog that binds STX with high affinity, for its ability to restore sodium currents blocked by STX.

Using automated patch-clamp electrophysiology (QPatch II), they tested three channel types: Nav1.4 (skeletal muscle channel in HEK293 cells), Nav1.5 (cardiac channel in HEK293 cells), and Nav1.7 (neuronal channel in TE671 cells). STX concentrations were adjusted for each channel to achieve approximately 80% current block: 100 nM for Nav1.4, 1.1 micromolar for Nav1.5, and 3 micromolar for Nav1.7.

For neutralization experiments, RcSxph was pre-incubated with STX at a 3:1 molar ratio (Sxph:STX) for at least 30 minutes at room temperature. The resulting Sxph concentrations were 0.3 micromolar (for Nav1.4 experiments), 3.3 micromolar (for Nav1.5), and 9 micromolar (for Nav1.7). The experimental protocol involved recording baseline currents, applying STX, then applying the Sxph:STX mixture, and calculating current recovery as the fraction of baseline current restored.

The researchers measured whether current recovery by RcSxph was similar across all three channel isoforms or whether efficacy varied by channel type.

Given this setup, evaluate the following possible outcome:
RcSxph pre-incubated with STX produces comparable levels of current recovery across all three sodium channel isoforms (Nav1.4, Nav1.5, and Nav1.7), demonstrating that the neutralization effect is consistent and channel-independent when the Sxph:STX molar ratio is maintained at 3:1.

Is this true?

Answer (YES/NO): NO